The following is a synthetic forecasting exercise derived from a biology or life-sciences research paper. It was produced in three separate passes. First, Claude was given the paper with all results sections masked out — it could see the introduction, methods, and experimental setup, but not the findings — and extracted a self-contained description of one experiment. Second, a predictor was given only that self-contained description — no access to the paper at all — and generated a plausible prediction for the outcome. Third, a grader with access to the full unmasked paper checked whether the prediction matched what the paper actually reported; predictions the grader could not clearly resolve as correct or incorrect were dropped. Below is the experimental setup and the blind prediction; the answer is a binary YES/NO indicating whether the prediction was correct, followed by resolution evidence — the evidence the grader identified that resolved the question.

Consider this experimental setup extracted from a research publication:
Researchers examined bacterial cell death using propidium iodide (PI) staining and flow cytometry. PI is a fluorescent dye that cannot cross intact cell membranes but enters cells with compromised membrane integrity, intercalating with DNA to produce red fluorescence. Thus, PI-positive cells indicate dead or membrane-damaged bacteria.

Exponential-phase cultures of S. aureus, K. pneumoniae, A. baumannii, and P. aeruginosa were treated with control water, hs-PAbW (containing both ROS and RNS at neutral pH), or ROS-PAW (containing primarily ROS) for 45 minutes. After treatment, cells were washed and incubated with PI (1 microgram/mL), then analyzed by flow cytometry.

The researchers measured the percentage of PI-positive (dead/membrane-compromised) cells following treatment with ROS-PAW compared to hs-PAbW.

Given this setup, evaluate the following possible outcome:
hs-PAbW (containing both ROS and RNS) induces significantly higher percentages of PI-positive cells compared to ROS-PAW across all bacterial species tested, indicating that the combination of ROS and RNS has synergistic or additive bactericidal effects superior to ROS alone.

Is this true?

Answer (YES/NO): NO